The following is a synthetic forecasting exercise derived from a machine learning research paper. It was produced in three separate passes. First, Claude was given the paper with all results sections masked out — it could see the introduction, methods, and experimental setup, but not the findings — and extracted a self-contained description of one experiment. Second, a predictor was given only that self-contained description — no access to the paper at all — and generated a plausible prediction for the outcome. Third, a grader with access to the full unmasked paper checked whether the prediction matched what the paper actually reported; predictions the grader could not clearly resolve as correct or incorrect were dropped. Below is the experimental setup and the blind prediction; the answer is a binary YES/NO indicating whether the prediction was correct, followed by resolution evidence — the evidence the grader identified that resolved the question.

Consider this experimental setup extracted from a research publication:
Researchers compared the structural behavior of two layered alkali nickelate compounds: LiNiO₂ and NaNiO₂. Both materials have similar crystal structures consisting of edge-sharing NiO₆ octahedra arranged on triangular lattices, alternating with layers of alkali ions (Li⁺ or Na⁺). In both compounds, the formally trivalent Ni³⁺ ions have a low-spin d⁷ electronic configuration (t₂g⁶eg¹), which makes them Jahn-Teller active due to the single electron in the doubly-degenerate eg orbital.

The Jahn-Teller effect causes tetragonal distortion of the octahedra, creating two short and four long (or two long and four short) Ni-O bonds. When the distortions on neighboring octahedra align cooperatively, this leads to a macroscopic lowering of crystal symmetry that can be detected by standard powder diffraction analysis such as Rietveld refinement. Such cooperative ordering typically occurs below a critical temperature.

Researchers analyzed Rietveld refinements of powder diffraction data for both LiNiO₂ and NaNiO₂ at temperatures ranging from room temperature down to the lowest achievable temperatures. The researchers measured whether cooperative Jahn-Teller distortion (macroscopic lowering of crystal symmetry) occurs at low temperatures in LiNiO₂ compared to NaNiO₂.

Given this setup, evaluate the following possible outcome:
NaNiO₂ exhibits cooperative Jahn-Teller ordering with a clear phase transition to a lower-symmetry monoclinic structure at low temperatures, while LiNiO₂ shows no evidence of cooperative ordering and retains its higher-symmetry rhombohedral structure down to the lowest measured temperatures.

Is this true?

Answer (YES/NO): YES